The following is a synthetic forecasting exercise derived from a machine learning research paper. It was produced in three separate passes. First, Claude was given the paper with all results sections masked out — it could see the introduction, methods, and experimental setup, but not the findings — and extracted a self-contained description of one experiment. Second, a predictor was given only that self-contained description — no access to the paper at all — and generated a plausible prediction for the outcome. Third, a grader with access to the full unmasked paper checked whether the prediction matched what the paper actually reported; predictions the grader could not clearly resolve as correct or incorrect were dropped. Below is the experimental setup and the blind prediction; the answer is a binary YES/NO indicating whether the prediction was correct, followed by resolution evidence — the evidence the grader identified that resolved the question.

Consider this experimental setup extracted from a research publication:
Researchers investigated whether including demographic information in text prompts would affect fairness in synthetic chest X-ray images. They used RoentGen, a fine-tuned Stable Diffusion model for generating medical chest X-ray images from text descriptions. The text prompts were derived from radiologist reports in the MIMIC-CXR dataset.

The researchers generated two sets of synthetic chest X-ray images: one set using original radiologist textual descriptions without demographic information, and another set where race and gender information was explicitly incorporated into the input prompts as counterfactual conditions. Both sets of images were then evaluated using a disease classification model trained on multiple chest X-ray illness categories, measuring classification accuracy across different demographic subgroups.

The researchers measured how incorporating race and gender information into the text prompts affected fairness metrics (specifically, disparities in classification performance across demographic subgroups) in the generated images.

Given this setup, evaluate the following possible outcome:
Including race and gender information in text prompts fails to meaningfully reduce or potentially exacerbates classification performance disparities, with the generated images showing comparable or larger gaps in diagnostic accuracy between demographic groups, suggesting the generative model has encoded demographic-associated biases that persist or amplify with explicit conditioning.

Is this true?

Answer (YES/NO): YES